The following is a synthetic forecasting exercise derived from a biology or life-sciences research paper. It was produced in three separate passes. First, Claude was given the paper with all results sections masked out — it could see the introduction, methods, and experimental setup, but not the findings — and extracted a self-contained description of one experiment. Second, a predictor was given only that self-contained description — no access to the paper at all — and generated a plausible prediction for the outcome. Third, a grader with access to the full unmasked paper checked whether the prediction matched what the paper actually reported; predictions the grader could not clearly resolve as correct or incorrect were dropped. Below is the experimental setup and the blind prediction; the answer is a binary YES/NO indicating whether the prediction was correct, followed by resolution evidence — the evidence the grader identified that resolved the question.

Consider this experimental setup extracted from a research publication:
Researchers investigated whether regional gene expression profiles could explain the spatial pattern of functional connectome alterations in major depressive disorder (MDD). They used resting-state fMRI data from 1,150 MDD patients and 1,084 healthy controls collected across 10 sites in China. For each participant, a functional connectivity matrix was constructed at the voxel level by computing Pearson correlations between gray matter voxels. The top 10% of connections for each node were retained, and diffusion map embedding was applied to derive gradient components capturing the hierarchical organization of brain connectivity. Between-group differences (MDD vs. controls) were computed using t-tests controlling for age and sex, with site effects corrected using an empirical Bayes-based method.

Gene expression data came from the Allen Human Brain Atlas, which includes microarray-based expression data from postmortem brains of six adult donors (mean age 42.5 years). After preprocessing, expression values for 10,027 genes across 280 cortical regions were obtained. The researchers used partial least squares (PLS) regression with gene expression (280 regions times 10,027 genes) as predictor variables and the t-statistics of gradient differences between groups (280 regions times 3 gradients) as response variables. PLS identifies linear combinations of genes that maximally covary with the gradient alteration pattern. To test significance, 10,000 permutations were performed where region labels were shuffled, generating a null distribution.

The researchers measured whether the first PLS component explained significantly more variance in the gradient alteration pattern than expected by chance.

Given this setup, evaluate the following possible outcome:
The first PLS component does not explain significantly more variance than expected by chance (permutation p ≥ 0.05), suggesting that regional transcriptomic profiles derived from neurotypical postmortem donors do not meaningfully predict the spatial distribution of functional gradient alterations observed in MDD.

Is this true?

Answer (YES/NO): NO